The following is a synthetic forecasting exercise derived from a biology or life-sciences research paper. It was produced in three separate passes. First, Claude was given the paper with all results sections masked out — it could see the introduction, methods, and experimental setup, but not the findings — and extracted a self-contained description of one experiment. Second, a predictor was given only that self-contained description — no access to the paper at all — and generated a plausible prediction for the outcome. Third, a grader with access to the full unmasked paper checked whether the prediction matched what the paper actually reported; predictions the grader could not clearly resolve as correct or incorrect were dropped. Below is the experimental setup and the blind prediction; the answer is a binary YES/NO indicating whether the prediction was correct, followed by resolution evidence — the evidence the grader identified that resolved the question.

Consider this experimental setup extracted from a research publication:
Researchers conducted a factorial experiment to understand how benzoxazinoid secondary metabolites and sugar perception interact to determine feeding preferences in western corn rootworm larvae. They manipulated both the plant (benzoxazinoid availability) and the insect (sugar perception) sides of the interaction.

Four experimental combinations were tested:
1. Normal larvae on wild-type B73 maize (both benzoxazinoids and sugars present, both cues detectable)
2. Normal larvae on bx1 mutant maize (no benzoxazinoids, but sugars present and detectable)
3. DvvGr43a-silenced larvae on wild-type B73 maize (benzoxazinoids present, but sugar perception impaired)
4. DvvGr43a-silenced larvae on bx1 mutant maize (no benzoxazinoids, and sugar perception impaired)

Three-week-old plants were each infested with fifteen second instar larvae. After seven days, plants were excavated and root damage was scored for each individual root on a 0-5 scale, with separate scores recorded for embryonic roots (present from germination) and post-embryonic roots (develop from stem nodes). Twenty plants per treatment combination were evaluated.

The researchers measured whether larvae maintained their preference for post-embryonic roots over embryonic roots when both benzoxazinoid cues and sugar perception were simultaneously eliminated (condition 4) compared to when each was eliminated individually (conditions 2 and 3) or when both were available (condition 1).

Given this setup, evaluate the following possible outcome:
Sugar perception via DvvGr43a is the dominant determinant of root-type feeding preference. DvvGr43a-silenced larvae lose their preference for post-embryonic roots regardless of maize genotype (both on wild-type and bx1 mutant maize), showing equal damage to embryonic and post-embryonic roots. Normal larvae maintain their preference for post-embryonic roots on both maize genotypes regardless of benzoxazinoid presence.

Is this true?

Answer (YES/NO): NO